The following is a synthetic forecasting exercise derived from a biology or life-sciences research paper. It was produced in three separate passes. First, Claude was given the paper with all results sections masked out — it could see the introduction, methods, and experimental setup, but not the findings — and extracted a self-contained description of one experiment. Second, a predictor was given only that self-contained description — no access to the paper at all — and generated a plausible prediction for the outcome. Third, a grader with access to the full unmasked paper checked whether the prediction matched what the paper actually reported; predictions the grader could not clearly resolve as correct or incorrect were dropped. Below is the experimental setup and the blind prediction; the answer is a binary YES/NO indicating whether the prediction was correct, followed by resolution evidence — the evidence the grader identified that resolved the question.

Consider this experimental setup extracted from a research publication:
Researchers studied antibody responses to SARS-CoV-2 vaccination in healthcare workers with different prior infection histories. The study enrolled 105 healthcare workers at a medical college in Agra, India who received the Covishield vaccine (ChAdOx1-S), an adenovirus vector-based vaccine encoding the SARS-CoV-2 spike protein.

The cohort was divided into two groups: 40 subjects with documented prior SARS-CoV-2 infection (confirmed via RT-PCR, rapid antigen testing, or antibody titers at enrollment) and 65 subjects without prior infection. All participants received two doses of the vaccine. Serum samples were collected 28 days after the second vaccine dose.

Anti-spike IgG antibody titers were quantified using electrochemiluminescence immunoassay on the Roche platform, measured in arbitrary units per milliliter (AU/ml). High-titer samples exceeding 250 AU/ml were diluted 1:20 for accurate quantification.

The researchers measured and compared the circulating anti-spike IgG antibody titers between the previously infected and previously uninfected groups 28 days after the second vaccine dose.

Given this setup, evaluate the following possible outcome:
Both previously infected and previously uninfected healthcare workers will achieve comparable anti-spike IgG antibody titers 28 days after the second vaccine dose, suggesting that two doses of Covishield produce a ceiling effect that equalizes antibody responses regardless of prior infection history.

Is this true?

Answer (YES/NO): NO